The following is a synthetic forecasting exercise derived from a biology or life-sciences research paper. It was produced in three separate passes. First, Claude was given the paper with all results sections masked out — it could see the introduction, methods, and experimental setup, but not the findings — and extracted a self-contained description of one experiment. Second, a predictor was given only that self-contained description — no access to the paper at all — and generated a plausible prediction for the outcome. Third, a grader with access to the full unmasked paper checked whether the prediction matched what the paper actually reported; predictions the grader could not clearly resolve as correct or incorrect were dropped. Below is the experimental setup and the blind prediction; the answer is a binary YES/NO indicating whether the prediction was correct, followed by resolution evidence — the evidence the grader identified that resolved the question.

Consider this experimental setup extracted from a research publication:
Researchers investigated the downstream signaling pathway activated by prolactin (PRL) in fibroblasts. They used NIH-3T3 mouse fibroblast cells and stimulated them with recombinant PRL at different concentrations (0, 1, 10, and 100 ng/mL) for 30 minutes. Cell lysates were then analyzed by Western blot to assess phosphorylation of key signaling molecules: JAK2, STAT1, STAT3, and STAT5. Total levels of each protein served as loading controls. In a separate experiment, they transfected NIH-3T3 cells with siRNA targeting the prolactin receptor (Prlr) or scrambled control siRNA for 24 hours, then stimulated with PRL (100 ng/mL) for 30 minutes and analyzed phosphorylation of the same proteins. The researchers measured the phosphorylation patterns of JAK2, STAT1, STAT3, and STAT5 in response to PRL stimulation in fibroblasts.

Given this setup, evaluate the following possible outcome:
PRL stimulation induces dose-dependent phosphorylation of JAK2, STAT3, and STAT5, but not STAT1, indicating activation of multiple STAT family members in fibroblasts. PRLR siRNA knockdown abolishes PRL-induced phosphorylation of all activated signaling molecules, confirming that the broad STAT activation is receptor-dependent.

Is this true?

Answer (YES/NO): NO